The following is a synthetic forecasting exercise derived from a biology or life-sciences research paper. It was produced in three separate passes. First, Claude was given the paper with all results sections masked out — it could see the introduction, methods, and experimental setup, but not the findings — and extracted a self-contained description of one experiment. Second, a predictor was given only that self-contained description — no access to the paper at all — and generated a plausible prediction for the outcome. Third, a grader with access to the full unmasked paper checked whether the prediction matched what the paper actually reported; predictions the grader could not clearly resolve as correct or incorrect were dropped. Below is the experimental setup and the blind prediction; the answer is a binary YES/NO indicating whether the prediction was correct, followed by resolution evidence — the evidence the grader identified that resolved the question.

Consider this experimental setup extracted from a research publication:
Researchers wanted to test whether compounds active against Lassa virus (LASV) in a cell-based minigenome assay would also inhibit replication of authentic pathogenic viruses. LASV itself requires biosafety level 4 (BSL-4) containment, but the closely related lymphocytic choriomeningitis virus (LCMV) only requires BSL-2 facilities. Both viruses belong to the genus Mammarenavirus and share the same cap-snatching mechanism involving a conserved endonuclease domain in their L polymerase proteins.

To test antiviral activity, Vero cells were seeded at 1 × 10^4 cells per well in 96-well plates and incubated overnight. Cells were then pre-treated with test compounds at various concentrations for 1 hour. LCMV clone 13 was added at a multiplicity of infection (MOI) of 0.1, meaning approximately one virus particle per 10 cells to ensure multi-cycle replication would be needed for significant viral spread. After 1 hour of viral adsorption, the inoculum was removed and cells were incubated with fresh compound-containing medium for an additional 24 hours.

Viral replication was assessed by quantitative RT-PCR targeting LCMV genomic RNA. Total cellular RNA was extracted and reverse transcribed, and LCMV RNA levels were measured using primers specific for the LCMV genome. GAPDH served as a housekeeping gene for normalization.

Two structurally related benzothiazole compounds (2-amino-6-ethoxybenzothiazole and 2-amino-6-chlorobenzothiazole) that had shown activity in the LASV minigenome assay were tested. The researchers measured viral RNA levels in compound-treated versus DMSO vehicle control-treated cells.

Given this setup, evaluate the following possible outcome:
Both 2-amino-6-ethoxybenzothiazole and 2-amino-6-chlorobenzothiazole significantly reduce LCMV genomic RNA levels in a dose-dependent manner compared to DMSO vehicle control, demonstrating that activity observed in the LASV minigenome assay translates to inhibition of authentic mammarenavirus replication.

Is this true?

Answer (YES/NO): YES